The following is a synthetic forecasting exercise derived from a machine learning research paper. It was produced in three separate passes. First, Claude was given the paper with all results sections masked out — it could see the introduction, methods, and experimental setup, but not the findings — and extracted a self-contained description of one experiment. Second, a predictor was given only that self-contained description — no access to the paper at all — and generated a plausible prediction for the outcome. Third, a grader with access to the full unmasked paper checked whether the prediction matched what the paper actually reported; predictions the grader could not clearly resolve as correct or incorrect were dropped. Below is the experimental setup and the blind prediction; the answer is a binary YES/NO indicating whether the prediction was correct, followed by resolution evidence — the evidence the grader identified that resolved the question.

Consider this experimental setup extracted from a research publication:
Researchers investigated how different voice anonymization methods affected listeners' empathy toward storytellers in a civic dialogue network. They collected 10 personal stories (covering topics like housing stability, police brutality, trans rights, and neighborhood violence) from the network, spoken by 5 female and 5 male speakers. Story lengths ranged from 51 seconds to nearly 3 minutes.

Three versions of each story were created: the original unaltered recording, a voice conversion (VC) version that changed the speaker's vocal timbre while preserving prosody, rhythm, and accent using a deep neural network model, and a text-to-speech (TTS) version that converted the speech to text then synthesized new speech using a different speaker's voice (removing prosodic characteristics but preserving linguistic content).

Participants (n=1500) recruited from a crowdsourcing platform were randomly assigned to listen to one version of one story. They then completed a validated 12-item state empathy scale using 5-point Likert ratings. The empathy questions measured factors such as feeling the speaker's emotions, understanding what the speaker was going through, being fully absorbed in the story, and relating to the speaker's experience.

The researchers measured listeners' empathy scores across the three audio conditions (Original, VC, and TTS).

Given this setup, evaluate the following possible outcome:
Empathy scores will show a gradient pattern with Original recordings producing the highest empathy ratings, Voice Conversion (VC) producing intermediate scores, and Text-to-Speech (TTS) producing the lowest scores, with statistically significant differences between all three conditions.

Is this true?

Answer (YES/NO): NO